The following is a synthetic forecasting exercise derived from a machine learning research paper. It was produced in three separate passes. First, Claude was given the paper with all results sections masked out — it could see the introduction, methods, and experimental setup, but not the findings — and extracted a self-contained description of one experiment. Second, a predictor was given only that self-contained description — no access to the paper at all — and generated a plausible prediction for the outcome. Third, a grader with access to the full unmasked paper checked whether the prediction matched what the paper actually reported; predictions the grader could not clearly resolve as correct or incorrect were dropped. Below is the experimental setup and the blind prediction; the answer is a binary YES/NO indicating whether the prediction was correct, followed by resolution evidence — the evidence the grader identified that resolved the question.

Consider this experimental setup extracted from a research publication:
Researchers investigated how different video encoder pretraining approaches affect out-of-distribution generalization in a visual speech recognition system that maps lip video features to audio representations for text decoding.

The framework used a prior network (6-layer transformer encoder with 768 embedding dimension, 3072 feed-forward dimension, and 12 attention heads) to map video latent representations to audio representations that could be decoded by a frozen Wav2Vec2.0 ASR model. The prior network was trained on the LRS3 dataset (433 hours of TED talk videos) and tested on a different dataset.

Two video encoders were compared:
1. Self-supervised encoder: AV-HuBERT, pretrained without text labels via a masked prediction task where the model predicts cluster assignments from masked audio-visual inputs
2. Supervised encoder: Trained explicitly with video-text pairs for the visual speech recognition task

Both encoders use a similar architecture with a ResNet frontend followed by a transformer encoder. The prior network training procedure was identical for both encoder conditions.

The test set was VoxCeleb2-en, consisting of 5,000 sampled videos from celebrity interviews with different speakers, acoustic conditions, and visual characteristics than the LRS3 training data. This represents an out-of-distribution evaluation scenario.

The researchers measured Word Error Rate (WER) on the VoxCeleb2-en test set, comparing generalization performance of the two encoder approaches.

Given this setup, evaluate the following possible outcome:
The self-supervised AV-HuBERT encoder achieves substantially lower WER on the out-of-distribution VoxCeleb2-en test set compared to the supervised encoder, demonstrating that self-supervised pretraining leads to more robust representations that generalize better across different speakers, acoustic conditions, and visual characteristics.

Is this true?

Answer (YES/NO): YES